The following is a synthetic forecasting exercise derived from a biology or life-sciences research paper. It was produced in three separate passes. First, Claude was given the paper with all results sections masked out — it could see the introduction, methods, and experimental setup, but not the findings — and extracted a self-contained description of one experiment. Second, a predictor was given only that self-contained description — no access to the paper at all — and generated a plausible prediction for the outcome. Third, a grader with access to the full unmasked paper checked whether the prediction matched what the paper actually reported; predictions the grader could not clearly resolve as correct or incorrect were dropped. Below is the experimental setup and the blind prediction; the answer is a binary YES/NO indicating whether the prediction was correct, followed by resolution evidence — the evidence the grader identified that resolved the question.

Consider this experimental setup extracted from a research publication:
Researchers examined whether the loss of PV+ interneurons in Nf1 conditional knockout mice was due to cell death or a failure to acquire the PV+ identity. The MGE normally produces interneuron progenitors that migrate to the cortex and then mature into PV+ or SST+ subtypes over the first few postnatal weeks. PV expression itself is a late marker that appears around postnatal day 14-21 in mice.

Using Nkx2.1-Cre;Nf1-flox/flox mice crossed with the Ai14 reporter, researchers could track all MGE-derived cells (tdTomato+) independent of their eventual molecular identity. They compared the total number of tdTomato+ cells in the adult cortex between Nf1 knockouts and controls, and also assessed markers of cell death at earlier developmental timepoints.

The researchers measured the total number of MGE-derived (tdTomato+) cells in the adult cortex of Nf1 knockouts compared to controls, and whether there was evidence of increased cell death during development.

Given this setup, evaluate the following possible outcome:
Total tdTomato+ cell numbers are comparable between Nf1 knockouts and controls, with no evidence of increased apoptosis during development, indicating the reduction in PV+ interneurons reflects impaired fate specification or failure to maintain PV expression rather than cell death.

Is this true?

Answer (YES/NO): YES